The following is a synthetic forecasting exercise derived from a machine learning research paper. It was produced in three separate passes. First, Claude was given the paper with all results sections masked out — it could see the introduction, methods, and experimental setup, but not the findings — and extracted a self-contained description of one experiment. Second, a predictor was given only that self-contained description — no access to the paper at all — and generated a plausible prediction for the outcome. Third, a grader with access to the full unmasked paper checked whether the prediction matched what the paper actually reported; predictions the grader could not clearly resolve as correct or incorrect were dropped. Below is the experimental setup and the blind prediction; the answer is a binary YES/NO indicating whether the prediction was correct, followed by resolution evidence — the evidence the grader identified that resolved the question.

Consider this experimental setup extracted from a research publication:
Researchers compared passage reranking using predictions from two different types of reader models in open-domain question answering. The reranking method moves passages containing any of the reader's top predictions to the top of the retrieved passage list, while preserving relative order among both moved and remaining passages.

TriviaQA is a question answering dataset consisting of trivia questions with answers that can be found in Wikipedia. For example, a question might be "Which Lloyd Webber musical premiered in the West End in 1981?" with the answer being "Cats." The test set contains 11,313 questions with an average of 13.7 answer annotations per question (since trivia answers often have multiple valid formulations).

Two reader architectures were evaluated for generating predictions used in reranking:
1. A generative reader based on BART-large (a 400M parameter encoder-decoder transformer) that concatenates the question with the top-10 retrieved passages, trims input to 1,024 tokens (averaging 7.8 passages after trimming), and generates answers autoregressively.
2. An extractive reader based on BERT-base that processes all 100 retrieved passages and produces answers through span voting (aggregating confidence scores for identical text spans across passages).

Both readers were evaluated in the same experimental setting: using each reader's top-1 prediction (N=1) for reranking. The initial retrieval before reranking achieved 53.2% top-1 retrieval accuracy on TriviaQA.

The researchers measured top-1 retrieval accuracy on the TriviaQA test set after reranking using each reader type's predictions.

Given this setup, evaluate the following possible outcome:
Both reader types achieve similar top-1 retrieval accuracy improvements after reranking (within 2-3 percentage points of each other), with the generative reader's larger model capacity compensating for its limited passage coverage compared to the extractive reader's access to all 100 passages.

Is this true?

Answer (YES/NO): NO